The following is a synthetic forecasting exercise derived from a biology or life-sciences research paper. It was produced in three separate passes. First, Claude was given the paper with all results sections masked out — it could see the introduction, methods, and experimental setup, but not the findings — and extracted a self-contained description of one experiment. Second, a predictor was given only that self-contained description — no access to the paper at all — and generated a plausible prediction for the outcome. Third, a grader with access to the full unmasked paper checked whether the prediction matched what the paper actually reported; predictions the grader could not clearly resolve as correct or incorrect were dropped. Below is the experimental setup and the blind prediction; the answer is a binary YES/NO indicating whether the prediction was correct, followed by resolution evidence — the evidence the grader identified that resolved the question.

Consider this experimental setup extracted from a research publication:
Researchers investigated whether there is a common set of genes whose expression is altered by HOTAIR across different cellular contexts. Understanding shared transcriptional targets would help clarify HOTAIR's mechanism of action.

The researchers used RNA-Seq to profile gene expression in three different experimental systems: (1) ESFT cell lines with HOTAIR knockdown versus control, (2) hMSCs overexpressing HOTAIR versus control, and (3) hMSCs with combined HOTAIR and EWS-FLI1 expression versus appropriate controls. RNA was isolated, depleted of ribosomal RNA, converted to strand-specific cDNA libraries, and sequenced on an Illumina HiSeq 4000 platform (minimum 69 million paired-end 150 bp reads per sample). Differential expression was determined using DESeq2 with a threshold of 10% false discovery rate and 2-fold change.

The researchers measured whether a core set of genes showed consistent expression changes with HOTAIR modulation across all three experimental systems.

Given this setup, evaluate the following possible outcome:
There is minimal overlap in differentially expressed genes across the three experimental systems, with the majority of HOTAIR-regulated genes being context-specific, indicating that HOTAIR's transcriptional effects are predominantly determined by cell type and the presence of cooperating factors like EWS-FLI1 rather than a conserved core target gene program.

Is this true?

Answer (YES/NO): YES